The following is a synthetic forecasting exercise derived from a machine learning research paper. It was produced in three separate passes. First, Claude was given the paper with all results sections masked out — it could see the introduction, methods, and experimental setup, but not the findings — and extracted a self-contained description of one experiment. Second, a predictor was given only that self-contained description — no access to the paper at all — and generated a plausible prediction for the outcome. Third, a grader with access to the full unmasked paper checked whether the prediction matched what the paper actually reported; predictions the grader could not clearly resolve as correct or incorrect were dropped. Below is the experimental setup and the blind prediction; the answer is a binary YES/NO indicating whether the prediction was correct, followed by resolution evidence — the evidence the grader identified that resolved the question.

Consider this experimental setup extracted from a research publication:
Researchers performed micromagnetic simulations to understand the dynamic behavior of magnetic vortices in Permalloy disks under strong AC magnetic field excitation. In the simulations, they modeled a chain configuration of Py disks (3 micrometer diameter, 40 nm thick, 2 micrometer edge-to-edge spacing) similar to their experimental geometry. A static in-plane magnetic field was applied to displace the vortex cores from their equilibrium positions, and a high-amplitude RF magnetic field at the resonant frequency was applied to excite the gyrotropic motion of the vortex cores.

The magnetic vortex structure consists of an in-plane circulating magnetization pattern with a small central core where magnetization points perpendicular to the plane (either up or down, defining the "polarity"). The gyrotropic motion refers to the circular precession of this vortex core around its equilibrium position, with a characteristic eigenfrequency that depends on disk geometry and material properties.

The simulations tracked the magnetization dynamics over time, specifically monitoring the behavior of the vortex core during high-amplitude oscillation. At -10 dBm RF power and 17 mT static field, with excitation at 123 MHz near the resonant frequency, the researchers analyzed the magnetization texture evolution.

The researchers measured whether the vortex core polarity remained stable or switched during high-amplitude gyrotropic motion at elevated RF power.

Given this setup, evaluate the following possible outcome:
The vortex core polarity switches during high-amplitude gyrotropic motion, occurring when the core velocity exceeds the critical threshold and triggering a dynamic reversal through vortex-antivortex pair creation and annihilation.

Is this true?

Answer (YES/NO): YES